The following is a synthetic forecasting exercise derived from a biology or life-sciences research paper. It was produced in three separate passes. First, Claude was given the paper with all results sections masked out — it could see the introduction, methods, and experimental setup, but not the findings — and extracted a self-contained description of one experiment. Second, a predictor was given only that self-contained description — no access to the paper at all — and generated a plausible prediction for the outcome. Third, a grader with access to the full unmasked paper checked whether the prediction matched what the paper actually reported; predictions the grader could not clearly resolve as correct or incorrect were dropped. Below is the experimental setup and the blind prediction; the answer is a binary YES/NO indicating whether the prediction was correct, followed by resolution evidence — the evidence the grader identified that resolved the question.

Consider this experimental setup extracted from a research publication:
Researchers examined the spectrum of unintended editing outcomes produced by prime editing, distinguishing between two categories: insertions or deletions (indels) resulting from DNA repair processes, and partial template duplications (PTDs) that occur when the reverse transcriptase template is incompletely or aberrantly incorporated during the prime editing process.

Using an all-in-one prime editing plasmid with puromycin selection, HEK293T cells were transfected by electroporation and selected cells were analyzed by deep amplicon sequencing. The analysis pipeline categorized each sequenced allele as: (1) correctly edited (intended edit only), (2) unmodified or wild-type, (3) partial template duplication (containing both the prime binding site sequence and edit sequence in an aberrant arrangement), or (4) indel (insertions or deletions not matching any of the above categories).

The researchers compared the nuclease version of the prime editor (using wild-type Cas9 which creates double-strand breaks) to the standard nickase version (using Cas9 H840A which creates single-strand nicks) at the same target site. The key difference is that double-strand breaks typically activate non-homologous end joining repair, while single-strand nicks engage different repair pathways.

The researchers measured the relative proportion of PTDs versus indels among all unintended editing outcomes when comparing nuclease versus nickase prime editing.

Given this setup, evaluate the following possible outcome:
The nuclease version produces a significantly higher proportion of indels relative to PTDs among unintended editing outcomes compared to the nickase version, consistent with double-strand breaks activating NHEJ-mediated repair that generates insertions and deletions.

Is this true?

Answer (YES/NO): NO